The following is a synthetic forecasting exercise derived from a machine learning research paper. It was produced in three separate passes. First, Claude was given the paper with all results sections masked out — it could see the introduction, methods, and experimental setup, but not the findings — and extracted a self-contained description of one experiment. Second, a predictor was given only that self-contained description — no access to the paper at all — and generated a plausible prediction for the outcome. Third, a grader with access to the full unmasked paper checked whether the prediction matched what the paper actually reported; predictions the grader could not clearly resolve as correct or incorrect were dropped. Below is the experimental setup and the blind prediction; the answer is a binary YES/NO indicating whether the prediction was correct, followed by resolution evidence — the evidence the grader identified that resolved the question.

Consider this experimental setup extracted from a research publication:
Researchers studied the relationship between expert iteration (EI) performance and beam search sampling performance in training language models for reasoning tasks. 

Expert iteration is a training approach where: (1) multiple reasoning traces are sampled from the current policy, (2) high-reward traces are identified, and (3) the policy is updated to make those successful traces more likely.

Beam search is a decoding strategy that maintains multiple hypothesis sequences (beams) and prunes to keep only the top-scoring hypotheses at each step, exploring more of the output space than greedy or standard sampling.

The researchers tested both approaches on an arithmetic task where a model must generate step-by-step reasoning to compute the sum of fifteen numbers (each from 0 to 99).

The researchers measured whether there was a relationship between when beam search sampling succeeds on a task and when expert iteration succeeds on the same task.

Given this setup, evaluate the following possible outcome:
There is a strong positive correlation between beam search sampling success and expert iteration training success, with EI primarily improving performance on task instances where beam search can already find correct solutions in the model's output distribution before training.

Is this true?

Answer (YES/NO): YES